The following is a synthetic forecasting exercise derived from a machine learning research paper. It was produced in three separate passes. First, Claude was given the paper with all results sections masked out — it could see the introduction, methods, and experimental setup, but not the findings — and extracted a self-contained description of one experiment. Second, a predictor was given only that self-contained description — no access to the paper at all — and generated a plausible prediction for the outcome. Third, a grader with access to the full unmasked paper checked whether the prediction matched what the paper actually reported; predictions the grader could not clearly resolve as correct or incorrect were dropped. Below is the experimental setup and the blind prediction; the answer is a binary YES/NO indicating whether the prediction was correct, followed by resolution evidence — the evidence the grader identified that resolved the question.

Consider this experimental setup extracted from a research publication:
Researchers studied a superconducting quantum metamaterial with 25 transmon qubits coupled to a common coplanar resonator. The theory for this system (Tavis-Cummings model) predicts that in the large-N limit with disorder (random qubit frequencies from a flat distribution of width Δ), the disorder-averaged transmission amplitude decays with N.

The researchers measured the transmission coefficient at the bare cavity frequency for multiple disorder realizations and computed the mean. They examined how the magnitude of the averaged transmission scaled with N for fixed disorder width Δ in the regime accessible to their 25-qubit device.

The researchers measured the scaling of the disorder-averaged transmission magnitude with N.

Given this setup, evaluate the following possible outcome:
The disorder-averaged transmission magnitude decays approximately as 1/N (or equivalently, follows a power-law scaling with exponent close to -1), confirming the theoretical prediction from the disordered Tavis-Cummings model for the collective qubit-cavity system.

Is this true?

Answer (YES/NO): YES